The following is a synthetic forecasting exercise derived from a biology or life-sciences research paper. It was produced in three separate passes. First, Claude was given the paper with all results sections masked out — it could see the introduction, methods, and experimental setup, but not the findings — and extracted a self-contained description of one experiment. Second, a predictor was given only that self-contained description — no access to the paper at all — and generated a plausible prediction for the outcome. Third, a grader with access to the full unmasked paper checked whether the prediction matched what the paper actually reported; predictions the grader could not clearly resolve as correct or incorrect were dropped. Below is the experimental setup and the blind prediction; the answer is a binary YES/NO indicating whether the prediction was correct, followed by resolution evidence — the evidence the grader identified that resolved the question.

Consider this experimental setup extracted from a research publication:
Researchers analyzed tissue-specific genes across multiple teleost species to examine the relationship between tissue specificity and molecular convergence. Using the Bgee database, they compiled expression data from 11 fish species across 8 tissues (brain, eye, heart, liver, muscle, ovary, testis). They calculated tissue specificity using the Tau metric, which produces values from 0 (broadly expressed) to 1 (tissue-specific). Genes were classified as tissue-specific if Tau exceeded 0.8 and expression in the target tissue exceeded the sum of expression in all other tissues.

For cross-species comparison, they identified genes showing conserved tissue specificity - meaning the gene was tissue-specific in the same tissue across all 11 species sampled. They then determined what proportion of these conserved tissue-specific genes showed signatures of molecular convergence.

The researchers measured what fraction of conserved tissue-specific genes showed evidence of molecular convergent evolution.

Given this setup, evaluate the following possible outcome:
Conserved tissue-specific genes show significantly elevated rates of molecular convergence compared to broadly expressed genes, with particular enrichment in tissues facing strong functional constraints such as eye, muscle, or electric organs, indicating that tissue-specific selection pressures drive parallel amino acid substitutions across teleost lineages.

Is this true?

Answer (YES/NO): NO